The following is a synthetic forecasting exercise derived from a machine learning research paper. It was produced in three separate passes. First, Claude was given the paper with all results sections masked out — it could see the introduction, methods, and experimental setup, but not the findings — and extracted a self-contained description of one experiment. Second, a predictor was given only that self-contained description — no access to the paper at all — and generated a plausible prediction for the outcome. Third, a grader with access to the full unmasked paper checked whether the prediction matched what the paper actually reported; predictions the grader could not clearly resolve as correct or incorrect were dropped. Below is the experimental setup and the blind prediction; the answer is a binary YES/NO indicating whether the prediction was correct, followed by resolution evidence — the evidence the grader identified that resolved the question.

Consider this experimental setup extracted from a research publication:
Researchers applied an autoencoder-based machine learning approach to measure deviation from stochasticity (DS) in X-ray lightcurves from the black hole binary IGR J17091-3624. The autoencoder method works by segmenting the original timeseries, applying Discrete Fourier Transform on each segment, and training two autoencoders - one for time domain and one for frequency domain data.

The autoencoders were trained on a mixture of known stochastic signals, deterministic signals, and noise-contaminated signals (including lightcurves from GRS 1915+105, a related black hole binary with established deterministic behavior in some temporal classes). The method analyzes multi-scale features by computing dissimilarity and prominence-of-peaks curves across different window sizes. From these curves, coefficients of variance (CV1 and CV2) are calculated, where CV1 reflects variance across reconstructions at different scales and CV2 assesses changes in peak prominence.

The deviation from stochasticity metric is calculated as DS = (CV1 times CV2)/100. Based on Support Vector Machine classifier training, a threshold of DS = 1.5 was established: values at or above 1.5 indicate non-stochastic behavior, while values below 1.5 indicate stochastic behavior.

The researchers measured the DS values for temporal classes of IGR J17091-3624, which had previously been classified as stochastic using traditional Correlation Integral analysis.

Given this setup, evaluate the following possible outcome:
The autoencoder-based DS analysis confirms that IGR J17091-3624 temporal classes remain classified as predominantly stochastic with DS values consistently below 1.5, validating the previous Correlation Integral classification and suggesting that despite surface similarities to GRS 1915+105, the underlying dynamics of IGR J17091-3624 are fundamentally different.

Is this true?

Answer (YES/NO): NO